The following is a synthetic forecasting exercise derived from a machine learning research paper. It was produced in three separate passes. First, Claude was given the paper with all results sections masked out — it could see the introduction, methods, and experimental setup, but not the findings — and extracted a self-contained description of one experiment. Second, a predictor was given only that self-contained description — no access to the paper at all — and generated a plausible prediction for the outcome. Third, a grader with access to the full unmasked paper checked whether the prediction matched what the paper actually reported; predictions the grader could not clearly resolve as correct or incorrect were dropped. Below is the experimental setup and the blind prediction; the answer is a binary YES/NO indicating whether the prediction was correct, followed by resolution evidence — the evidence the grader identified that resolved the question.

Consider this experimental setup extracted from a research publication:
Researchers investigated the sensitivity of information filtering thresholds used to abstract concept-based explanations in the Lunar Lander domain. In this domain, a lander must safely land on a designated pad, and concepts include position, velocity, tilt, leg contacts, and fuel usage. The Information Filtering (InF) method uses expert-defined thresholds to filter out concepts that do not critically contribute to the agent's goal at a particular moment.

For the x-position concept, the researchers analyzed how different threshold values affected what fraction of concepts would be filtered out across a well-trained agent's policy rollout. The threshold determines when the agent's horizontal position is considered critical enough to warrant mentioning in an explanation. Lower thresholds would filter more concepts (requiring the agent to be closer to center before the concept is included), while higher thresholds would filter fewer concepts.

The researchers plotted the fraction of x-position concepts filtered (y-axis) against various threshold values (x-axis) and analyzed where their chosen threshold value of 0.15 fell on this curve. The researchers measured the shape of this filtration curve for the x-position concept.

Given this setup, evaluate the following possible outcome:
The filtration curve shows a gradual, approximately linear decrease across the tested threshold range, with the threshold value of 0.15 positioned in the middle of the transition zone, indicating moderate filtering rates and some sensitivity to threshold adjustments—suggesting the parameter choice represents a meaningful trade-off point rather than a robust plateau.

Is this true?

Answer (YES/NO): NO